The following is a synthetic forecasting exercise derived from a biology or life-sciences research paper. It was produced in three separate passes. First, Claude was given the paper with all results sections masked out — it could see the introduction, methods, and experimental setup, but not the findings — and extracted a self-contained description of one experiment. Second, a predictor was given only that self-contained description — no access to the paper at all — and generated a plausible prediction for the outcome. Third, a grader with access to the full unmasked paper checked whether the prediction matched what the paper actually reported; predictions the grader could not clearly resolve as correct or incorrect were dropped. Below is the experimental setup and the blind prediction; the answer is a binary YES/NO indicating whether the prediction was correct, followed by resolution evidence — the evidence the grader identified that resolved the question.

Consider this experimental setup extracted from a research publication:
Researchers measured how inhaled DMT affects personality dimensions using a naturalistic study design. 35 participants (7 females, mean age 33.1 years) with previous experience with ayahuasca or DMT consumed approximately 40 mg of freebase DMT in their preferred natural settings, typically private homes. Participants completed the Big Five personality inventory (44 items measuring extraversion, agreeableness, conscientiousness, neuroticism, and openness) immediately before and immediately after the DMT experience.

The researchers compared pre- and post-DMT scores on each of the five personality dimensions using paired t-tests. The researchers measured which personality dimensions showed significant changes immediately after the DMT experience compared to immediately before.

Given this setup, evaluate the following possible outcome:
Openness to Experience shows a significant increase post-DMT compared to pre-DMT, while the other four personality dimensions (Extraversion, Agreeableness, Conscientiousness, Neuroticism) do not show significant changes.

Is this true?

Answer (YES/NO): NO